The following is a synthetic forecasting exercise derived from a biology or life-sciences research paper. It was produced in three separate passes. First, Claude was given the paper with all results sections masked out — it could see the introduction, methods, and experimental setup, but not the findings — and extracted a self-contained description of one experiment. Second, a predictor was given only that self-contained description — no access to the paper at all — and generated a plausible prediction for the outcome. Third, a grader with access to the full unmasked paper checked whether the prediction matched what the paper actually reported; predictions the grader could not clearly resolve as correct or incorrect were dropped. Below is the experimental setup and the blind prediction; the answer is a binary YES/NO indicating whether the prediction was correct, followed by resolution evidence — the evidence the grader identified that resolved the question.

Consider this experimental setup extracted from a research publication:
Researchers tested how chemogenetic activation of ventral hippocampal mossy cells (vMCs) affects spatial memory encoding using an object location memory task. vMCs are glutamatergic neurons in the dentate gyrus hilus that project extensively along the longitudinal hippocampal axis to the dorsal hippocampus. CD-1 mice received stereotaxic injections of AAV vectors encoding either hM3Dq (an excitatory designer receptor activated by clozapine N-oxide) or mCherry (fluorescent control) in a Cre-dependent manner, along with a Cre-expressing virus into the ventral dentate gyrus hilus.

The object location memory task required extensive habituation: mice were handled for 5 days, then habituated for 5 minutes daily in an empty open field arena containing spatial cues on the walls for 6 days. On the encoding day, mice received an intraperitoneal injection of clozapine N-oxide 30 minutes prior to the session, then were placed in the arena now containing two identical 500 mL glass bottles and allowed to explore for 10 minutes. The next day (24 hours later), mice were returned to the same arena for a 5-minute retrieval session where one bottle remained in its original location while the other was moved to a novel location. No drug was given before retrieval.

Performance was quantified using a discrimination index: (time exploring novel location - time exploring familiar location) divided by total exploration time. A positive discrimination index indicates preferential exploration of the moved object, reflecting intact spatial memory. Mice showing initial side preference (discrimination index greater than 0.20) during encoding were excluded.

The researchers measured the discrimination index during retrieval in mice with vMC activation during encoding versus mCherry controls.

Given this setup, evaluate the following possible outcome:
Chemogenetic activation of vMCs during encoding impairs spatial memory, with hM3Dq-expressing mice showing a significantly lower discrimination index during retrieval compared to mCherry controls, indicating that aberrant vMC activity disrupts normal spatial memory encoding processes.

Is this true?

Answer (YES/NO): YES